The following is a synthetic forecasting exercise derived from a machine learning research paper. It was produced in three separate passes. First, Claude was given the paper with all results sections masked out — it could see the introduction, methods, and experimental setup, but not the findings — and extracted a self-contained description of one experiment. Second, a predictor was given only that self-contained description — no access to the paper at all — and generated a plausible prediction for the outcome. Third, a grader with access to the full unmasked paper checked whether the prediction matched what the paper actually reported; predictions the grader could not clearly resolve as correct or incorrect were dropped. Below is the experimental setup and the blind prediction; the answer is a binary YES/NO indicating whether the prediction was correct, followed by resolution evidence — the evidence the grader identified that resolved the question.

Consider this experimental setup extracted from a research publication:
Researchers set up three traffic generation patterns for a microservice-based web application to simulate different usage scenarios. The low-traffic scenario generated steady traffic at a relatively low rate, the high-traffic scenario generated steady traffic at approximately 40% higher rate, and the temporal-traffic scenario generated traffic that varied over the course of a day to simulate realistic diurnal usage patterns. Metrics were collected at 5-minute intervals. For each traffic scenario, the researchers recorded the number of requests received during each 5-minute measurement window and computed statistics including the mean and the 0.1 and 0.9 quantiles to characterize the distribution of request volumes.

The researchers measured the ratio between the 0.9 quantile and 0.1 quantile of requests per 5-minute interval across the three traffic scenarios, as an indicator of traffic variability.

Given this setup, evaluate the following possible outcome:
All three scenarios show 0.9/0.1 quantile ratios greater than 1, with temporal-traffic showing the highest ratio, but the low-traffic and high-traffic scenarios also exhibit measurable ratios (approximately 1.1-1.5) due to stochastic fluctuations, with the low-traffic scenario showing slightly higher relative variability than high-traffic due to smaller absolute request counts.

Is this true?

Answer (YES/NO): NO